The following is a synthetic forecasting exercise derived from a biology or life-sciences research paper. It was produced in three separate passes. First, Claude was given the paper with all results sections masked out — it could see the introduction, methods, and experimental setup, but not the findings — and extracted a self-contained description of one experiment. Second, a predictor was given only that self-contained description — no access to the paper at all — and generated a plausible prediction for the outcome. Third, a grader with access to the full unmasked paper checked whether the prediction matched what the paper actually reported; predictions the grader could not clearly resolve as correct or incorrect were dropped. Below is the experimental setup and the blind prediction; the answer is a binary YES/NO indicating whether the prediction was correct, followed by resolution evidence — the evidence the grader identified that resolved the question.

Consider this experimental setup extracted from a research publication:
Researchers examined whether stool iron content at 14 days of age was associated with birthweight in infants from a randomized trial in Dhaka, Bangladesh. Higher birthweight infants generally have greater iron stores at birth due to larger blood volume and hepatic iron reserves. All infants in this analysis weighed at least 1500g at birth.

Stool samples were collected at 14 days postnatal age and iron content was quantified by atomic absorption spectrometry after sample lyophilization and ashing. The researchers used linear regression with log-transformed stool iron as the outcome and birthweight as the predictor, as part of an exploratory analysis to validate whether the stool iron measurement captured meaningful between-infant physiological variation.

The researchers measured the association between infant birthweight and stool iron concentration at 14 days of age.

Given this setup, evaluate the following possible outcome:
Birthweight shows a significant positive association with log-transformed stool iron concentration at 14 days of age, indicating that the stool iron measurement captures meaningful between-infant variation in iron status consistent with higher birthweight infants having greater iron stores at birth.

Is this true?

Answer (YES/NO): NO